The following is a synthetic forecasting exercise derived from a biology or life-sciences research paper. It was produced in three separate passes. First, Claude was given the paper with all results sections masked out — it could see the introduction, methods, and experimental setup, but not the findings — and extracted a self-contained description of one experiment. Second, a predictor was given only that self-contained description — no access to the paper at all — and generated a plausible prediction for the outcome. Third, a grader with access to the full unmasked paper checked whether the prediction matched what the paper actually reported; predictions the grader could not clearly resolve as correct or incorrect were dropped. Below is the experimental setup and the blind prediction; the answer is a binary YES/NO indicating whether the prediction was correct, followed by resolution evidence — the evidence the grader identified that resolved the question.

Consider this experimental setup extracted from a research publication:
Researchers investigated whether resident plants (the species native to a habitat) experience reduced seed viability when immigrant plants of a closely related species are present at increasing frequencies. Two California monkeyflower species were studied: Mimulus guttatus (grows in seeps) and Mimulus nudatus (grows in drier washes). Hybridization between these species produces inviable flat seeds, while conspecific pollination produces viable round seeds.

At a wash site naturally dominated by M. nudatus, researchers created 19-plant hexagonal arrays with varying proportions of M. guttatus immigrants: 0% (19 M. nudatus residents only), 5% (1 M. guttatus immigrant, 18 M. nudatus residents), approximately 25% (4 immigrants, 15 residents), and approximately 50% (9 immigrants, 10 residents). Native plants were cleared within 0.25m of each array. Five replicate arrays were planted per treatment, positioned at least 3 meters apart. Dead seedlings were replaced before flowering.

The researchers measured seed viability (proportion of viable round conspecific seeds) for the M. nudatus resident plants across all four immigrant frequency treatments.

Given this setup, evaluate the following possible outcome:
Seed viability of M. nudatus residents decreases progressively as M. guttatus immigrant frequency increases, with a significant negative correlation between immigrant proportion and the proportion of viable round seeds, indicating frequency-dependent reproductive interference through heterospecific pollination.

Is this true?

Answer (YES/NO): NO